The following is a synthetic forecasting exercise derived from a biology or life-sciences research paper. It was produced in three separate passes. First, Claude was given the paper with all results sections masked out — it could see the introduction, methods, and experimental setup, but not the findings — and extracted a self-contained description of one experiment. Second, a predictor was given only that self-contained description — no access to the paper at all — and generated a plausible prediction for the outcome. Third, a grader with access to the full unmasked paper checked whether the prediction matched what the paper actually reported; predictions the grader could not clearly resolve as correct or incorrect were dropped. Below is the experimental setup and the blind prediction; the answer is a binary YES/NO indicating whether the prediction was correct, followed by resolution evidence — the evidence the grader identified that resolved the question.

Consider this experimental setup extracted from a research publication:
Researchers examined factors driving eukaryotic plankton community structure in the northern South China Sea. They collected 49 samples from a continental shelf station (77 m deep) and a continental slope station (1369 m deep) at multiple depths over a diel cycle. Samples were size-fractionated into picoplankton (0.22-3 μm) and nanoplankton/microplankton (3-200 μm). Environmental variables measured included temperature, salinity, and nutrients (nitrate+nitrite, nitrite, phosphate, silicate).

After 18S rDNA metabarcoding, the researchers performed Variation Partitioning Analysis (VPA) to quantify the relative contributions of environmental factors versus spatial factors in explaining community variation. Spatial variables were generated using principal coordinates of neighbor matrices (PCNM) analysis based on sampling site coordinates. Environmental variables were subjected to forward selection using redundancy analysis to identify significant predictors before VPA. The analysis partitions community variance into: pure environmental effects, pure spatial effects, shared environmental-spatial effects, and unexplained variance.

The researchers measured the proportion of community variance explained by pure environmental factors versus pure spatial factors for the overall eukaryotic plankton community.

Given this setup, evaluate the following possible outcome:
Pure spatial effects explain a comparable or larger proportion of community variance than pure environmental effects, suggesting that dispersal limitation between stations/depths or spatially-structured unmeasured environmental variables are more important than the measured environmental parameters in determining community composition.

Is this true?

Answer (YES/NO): NO